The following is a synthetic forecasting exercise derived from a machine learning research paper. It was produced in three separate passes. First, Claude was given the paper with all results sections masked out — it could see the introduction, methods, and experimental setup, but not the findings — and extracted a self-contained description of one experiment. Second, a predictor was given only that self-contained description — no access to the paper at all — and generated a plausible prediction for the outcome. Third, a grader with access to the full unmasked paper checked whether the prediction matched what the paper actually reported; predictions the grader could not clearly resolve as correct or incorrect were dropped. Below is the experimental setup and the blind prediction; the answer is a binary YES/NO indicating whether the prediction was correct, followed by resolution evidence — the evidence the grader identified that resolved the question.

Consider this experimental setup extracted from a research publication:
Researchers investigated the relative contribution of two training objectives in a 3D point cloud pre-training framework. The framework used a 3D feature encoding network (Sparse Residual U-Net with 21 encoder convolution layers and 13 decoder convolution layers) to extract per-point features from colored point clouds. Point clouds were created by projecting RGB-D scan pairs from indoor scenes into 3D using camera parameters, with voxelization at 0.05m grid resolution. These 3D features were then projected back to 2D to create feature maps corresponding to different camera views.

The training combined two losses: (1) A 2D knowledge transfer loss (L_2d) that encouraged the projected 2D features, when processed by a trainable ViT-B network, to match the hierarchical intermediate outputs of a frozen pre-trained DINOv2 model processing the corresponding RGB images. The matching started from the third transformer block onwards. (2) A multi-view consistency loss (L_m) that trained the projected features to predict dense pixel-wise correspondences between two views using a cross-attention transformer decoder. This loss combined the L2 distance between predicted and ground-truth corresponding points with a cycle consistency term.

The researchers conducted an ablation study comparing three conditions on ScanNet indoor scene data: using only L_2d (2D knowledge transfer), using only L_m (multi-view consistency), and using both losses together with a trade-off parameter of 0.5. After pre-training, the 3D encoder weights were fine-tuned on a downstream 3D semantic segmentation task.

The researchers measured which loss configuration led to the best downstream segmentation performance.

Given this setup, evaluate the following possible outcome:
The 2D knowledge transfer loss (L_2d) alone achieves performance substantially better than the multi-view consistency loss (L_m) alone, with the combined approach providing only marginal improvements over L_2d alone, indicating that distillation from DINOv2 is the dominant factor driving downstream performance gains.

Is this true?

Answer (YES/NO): NO